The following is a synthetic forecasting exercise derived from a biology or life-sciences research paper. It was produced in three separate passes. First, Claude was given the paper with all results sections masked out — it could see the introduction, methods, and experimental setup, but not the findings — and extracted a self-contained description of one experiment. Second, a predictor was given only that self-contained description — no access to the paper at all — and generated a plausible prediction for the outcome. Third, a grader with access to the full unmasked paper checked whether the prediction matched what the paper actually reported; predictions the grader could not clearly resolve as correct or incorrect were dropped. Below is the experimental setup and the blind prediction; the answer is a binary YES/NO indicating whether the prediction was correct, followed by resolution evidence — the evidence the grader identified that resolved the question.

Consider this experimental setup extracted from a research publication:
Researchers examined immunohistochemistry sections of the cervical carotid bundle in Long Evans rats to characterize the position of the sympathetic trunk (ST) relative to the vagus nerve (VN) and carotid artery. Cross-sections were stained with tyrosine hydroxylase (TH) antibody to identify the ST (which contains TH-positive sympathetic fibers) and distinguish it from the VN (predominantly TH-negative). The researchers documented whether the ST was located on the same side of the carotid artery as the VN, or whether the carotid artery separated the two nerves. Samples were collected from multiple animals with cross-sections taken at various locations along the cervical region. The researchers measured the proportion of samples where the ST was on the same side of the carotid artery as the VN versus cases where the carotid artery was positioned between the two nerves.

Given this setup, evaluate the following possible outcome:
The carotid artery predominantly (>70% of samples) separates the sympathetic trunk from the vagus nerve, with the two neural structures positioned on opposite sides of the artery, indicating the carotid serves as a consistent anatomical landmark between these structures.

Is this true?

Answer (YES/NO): NO